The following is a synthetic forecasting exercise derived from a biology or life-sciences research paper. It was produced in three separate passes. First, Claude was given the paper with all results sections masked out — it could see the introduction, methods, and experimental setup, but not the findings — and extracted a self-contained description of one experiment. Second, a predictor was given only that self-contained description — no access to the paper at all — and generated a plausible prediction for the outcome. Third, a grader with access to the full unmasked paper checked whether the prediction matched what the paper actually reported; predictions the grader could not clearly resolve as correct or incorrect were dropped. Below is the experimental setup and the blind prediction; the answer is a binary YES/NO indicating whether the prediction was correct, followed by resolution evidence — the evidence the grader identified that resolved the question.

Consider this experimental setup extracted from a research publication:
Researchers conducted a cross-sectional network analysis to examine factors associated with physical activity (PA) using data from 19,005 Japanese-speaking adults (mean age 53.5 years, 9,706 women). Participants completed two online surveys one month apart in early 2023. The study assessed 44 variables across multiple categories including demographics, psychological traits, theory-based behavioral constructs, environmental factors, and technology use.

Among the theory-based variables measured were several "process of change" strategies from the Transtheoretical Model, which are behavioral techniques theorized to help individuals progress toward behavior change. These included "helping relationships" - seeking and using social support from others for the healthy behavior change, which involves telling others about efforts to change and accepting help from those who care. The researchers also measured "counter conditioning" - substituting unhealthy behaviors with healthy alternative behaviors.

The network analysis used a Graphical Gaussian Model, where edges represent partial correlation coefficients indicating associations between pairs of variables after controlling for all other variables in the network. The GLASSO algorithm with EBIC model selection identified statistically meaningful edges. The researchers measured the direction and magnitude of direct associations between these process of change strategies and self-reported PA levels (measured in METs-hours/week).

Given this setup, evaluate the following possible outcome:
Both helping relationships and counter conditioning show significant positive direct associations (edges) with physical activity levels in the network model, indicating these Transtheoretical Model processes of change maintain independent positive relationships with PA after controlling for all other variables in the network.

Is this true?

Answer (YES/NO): NO